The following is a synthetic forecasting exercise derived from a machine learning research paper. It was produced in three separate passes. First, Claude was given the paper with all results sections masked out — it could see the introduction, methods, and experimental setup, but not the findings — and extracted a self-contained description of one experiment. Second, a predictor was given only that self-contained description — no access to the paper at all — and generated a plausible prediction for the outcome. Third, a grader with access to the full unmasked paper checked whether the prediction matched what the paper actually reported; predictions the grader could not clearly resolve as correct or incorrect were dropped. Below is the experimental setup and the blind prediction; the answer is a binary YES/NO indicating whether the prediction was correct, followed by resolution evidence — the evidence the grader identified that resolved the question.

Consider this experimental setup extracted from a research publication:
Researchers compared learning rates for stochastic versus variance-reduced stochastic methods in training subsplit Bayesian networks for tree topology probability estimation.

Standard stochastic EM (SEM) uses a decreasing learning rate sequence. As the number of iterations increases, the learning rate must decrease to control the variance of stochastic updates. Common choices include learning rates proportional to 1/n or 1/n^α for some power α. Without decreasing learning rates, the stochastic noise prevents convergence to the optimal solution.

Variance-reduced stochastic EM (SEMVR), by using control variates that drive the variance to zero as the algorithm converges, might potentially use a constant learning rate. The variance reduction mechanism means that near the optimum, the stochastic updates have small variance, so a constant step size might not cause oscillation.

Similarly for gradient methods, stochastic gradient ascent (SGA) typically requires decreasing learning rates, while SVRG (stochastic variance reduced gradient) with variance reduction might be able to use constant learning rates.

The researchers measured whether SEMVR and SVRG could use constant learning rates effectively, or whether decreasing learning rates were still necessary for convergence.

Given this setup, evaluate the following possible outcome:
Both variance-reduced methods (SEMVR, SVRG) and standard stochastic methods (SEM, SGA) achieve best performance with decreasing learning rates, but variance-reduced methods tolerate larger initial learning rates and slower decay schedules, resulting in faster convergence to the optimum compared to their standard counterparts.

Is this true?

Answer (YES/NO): NO